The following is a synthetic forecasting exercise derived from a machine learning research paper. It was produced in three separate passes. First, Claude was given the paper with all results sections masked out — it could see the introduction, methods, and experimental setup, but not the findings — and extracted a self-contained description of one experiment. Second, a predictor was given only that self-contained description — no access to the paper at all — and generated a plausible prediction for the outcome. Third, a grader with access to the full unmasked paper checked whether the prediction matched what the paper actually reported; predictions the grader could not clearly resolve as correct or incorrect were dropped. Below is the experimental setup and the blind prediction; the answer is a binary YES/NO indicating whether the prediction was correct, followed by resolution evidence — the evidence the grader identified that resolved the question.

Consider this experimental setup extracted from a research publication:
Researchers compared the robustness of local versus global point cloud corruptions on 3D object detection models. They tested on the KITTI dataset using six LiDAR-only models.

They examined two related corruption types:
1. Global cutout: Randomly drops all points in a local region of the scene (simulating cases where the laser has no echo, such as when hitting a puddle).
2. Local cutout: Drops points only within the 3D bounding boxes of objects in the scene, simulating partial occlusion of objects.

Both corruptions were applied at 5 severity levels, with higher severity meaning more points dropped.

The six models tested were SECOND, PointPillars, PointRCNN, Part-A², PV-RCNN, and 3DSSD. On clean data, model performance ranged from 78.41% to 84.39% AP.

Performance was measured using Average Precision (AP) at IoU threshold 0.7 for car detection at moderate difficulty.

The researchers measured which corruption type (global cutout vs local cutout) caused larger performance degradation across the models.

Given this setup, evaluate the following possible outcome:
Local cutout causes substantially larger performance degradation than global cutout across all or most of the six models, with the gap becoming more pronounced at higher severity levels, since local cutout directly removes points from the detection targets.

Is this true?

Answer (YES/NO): YES